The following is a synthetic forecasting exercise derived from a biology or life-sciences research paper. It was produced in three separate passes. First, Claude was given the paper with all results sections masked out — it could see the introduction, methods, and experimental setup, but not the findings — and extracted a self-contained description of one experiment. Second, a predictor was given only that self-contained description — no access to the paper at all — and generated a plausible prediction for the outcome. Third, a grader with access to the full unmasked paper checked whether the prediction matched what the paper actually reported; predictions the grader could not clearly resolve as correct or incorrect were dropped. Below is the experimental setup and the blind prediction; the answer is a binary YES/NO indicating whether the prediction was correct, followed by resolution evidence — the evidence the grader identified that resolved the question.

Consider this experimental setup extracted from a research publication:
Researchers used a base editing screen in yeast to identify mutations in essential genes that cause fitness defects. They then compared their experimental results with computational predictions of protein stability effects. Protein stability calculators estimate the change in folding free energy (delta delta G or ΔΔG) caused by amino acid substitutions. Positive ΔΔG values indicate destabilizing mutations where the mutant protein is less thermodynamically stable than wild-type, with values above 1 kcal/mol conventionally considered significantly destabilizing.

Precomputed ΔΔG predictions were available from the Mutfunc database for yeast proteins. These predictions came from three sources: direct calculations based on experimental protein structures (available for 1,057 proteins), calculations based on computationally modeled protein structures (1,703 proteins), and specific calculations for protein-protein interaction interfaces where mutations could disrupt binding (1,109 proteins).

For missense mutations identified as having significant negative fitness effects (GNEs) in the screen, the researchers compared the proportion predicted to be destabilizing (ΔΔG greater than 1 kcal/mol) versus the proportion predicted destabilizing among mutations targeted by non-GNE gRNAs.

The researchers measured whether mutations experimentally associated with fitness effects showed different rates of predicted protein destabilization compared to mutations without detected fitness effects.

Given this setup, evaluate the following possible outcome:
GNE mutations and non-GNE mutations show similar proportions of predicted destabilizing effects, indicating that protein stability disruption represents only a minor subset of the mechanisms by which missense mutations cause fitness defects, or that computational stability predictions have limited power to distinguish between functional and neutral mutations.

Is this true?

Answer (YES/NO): NO